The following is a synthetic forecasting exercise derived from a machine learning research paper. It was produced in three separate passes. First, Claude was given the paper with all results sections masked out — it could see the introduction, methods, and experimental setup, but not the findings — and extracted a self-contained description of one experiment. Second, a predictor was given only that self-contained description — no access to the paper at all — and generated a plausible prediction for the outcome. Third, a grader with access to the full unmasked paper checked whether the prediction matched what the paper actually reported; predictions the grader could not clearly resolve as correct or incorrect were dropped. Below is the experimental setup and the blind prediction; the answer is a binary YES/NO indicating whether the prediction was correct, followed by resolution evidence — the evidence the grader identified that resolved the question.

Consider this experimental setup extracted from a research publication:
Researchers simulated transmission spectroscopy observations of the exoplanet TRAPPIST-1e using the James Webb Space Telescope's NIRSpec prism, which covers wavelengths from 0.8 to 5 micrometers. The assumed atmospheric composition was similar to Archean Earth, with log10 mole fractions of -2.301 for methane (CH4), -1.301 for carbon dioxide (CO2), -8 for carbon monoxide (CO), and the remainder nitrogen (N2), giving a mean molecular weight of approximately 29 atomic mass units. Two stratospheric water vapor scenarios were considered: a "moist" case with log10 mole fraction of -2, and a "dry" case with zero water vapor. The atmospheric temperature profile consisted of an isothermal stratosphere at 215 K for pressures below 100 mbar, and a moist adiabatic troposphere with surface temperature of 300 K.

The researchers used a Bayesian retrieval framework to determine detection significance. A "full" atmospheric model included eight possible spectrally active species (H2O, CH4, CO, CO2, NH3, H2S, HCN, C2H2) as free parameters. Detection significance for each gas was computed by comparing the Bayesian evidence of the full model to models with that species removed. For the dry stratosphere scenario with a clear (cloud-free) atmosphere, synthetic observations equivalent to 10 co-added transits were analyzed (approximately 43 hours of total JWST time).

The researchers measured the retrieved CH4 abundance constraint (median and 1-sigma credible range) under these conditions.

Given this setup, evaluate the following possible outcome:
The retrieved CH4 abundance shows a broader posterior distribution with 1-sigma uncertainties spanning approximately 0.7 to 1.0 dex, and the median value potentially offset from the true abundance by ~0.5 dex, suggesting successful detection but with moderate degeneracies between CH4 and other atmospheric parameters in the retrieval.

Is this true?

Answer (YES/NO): NO